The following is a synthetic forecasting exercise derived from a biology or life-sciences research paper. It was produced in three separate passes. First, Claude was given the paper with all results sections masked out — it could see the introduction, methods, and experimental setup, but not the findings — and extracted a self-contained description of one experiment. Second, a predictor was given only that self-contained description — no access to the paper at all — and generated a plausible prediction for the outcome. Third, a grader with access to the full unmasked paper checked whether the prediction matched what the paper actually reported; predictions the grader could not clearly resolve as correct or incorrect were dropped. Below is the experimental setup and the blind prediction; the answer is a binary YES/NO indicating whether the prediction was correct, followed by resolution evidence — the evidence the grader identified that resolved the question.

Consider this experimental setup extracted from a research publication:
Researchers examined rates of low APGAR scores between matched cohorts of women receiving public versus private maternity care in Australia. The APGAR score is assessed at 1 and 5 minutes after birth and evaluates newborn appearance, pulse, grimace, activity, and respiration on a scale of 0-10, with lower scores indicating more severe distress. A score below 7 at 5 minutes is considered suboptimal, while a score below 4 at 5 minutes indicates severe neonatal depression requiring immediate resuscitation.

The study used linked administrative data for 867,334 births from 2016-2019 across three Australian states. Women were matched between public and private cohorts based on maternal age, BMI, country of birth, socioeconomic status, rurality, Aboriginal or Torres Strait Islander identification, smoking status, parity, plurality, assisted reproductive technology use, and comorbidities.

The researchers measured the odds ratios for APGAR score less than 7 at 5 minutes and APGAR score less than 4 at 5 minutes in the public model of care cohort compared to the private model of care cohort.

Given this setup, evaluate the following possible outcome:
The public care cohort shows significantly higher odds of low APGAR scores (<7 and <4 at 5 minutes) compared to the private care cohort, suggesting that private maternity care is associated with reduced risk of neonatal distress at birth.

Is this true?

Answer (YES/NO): YES